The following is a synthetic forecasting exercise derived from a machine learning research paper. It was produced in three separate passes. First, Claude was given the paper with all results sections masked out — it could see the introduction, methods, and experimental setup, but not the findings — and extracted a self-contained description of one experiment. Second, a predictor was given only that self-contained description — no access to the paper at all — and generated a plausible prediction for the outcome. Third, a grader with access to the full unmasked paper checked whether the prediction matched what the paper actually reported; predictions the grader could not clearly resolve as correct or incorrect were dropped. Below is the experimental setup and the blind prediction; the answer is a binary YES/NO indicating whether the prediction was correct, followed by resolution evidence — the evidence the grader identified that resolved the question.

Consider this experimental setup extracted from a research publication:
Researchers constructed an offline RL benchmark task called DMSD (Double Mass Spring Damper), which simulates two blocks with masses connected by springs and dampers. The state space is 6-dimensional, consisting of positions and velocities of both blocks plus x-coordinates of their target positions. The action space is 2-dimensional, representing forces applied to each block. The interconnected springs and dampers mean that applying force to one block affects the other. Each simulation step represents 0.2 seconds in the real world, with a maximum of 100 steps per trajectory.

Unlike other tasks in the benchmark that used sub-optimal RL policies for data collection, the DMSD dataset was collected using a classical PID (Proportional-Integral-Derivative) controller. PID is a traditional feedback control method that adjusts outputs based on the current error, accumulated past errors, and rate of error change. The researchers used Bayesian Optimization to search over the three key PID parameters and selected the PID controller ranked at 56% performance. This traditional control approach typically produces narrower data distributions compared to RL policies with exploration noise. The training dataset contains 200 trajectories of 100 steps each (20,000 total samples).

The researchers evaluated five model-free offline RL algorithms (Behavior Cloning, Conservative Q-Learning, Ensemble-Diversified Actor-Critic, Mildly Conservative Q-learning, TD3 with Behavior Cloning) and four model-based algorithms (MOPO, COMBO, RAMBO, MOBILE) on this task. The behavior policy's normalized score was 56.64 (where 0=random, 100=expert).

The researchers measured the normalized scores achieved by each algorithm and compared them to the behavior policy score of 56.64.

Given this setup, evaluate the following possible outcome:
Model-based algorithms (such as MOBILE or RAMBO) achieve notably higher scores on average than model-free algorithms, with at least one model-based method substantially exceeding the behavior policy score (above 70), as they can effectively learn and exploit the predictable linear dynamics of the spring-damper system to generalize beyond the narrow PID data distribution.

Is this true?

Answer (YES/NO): NO